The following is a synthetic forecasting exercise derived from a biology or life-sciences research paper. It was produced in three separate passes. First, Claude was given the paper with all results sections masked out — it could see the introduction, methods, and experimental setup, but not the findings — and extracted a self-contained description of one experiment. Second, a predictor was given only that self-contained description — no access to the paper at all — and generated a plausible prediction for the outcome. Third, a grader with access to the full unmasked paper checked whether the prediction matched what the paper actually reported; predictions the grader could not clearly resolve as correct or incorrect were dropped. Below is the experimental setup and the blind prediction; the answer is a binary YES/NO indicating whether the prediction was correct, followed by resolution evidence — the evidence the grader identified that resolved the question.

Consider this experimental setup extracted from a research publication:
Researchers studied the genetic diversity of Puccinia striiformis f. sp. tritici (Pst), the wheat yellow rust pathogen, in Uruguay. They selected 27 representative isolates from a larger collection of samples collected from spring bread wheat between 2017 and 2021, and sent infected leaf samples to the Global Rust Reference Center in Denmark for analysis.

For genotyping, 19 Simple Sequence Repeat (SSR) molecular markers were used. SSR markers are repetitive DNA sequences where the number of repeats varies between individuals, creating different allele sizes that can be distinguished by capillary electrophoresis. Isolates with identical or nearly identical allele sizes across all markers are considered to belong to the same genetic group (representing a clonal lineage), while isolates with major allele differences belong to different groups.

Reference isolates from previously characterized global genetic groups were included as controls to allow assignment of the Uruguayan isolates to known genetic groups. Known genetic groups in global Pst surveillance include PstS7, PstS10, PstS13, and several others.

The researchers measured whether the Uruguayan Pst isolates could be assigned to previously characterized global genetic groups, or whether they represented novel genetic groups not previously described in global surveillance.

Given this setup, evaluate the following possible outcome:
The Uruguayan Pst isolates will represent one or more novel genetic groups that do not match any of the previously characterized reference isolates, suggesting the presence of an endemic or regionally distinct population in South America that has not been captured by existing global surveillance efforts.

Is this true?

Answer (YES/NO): NO